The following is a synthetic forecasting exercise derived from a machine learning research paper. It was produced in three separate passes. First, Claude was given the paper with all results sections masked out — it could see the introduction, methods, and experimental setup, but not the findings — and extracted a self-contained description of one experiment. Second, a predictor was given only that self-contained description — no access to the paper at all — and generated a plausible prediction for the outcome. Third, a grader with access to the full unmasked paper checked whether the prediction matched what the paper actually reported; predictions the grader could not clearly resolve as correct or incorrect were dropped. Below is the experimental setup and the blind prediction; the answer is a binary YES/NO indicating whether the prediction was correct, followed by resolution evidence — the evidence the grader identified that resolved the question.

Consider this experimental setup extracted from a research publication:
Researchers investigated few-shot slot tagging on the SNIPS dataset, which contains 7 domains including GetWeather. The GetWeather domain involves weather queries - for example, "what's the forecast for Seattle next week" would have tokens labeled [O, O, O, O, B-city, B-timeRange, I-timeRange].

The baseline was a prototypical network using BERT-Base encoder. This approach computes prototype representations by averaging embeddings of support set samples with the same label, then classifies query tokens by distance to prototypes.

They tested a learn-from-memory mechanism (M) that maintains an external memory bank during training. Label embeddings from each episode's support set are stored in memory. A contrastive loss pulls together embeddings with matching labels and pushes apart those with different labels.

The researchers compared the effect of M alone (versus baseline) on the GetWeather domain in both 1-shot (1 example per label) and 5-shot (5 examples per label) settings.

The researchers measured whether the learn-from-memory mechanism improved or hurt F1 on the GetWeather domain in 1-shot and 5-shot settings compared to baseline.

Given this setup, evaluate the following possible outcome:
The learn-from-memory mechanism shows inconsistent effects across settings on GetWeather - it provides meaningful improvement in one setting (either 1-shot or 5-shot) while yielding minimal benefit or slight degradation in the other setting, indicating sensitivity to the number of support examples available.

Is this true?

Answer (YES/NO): NO